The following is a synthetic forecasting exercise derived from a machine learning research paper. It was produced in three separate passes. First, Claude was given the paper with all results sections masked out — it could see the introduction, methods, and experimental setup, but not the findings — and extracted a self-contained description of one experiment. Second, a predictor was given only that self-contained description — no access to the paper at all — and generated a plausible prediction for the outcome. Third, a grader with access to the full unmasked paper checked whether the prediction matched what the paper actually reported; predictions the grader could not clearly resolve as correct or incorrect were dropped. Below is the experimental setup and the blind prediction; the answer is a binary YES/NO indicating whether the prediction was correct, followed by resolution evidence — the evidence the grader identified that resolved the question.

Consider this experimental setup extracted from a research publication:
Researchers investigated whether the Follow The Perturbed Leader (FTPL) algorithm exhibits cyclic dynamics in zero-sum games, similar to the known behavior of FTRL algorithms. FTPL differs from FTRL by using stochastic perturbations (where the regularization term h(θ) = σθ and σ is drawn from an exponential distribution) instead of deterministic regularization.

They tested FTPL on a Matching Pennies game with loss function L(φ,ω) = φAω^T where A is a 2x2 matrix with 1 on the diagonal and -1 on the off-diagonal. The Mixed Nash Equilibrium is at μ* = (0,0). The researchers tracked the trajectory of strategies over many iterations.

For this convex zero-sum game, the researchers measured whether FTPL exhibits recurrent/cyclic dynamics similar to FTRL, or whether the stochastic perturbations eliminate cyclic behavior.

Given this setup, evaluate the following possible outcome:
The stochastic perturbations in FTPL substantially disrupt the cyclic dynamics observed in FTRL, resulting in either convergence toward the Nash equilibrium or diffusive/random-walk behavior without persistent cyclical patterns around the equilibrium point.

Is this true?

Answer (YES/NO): NO